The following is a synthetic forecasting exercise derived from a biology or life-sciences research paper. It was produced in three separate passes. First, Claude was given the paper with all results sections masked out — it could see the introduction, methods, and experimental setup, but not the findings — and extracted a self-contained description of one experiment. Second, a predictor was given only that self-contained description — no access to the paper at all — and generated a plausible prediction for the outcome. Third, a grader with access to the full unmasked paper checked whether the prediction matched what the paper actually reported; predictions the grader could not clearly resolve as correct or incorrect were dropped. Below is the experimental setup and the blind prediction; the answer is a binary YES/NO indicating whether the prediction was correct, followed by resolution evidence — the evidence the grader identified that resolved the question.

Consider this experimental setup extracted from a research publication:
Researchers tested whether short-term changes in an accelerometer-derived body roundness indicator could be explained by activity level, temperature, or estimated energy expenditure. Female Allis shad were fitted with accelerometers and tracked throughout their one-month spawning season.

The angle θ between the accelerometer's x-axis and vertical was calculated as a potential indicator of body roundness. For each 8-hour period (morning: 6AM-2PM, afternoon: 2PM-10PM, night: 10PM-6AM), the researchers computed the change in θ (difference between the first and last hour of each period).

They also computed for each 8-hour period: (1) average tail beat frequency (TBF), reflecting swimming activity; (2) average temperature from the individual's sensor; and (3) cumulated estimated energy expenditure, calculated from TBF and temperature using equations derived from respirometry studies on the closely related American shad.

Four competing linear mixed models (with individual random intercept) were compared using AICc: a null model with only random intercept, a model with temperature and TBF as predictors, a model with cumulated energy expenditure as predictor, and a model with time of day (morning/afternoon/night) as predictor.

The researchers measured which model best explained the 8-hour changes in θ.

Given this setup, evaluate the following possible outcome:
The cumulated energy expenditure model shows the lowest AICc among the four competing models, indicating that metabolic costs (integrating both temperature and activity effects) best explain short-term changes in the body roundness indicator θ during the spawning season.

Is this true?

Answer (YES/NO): NO